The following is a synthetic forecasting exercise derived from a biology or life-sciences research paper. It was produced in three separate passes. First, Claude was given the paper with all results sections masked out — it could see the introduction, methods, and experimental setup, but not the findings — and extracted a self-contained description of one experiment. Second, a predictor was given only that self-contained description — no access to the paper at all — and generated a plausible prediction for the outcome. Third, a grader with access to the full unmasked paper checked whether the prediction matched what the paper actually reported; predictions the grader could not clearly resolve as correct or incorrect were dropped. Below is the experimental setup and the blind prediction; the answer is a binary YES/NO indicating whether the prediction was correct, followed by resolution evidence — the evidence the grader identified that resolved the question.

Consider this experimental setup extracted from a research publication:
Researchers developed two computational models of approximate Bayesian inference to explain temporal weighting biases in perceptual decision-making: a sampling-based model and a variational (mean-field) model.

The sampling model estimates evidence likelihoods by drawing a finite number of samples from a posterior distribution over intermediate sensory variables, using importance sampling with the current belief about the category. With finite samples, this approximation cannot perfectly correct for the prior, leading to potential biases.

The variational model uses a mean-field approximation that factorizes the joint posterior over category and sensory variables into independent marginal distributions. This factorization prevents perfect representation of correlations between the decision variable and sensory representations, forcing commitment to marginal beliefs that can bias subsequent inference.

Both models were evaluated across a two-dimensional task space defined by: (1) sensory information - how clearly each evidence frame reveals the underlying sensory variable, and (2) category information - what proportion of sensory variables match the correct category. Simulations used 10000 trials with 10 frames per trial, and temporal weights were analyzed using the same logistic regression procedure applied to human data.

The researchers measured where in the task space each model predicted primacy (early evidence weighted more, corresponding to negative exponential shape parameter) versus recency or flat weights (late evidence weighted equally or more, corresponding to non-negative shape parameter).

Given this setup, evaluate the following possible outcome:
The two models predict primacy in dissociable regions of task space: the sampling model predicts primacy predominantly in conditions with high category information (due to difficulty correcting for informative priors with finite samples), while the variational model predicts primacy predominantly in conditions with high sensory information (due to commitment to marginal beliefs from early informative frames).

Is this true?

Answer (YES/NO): NO